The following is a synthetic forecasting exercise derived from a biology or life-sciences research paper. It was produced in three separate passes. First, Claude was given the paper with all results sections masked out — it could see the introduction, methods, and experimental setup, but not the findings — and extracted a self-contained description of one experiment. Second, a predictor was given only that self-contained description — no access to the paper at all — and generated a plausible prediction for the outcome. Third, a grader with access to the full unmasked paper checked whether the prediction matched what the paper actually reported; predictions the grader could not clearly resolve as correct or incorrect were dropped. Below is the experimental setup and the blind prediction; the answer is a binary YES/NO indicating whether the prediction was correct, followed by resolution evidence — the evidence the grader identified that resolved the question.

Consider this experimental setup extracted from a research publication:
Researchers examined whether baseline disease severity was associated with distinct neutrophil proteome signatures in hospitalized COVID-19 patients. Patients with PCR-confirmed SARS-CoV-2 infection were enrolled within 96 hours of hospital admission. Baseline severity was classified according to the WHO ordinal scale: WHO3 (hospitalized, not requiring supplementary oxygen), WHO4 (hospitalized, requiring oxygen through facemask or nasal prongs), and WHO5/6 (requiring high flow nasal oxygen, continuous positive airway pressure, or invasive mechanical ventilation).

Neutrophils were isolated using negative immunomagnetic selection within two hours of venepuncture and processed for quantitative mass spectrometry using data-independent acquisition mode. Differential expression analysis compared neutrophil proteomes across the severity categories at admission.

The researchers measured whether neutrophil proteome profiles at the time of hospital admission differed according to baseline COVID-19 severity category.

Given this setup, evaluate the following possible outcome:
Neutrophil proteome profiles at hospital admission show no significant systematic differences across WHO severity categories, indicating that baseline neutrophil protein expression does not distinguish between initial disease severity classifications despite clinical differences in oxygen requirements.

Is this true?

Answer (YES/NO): NO